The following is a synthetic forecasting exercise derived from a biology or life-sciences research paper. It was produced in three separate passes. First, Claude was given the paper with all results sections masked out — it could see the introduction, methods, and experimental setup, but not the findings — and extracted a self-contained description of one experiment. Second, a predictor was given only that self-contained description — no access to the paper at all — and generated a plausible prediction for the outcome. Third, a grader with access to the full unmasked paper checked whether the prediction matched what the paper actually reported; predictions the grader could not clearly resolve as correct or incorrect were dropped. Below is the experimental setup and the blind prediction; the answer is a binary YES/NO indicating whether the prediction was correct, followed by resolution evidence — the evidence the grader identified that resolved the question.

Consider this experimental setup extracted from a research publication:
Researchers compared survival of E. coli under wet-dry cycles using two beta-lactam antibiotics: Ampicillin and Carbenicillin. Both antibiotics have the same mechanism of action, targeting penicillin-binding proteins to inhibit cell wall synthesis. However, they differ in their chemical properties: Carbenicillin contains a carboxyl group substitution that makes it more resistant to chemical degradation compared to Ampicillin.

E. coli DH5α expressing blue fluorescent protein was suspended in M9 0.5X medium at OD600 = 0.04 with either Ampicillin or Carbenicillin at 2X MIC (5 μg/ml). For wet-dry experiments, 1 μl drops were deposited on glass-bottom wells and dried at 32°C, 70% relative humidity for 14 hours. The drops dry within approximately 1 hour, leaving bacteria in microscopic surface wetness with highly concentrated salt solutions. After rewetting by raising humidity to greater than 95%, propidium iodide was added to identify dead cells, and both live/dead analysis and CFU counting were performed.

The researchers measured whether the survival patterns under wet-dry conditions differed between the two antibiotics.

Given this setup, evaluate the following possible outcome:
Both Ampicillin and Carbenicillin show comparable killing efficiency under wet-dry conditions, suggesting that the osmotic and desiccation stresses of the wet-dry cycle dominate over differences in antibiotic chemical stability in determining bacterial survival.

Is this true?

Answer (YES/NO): NO